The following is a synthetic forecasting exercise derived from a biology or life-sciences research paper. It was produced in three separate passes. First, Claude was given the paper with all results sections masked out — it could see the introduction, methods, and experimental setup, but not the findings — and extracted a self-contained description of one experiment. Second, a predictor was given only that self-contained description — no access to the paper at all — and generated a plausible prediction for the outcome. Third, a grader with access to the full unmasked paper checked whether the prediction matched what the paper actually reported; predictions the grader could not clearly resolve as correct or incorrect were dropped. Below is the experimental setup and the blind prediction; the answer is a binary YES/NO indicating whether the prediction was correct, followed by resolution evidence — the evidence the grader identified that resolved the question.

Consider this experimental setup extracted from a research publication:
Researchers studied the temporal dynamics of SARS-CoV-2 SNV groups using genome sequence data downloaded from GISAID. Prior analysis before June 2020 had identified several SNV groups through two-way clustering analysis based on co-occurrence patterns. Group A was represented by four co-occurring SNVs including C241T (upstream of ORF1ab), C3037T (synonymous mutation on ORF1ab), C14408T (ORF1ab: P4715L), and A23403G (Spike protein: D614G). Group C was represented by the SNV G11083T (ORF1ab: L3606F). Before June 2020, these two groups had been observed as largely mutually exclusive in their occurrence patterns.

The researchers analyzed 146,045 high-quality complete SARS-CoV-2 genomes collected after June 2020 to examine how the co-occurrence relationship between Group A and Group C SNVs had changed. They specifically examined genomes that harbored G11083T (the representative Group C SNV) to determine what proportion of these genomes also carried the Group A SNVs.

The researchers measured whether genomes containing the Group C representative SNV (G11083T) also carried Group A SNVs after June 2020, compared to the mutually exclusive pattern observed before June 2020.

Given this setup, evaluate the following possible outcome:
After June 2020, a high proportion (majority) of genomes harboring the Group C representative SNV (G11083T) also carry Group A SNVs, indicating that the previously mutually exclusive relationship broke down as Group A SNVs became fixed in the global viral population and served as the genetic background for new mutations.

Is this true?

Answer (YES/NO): YES